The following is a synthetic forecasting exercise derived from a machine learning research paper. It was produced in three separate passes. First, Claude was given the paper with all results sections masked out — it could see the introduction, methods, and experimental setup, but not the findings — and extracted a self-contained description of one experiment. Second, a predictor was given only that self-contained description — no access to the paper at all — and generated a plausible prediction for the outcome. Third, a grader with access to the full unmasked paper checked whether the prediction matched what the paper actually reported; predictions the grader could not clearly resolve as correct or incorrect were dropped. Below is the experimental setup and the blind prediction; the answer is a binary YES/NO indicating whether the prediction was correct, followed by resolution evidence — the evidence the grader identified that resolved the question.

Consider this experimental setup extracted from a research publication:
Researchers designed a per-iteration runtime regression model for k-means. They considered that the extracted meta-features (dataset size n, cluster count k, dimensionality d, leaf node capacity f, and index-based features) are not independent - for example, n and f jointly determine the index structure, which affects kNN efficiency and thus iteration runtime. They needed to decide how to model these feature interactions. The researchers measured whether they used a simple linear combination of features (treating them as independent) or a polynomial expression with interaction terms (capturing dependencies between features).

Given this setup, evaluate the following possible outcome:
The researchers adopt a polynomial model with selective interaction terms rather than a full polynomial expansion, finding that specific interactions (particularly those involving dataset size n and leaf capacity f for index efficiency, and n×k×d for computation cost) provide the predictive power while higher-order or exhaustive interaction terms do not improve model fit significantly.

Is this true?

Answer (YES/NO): NO